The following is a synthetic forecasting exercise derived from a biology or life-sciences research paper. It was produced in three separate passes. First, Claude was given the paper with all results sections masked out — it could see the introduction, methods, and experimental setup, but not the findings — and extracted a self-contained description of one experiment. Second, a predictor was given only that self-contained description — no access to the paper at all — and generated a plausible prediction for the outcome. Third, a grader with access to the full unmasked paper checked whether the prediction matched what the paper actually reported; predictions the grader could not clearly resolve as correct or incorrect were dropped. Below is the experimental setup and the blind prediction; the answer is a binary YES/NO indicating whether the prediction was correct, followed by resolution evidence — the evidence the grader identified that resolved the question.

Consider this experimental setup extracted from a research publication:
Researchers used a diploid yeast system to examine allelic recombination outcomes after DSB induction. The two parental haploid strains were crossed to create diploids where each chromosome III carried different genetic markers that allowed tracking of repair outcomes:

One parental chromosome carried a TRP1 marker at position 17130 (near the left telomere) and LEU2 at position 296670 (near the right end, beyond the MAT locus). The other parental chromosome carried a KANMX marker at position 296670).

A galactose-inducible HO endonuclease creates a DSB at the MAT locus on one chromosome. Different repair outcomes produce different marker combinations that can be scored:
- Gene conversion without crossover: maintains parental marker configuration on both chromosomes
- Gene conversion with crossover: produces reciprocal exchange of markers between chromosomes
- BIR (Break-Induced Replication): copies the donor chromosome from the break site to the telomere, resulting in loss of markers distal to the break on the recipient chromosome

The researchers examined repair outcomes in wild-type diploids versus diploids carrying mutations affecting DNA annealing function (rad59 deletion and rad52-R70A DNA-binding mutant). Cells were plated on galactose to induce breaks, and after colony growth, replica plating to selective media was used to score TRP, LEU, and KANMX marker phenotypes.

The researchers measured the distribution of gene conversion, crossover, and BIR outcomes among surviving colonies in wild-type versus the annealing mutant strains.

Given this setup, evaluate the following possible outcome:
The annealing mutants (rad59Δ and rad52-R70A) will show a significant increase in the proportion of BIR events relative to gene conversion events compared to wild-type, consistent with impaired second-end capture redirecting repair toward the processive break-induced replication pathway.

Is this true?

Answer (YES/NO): YES